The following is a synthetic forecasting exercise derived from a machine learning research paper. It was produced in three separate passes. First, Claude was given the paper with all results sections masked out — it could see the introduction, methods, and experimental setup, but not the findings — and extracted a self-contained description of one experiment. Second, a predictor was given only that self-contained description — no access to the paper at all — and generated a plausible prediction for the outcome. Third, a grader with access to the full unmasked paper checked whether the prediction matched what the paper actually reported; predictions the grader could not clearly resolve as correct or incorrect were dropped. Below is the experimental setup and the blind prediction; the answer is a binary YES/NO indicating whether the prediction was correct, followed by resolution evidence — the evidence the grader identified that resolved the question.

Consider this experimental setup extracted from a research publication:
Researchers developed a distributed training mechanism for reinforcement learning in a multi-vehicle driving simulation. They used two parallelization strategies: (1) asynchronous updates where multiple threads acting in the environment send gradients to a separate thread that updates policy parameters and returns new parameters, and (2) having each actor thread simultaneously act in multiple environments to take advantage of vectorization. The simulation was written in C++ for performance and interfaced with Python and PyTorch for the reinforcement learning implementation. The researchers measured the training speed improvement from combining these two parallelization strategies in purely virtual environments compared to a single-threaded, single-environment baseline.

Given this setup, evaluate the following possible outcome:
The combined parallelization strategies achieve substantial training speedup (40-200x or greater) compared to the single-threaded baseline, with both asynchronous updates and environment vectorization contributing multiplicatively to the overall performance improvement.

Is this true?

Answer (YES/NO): NO